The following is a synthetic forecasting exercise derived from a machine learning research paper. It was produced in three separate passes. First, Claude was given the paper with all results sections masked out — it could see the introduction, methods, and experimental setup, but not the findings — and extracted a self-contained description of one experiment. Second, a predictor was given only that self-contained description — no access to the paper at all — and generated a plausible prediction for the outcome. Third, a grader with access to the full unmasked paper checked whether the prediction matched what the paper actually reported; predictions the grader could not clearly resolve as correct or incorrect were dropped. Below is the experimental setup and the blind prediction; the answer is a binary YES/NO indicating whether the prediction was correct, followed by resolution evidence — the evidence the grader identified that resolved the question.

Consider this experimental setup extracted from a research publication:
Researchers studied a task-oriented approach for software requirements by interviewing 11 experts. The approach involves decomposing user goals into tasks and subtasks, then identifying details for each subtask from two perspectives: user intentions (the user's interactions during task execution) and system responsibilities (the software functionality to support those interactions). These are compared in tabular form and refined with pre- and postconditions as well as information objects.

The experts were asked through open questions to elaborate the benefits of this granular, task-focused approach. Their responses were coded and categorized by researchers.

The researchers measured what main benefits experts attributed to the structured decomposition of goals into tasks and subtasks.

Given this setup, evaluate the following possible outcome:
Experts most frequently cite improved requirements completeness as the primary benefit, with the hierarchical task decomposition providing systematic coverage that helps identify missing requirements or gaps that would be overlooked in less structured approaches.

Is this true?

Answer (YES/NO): NO